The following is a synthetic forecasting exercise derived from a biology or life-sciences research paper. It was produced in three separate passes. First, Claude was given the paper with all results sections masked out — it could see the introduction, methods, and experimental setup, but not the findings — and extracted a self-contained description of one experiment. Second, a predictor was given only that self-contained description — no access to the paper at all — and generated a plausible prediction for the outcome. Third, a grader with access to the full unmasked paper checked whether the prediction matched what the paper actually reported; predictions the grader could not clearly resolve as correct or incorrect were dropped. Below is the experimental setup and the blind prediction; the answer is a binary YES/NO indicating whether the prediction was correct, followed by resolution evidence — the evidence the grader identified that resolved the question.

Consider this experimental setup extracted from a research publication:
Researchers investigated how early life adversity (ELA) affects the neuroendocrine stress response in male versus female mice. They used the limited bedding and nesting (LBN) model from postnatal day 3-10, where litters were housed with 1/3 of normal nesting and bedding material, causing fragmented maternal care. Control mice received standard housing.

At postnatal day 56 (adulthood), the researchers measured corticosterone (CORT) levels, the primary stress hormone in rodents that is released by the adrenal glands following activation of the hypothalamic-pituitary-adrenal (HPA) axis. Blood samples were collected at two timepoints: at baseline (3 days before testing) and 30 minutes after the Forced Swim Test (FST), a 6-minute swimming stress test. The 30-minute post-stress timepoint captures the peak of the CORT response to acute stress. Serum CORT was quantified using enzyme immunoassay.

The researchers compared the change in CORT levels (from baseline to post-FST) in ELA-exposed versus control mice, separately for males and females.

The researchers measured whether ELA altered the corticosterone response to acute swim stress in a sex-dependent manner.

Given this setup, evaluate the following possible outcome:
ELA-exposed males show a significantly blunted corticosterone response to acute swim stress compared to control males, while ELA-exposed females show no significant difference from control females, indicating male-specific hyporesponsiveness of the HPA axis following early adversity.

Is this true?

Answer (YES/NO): NO